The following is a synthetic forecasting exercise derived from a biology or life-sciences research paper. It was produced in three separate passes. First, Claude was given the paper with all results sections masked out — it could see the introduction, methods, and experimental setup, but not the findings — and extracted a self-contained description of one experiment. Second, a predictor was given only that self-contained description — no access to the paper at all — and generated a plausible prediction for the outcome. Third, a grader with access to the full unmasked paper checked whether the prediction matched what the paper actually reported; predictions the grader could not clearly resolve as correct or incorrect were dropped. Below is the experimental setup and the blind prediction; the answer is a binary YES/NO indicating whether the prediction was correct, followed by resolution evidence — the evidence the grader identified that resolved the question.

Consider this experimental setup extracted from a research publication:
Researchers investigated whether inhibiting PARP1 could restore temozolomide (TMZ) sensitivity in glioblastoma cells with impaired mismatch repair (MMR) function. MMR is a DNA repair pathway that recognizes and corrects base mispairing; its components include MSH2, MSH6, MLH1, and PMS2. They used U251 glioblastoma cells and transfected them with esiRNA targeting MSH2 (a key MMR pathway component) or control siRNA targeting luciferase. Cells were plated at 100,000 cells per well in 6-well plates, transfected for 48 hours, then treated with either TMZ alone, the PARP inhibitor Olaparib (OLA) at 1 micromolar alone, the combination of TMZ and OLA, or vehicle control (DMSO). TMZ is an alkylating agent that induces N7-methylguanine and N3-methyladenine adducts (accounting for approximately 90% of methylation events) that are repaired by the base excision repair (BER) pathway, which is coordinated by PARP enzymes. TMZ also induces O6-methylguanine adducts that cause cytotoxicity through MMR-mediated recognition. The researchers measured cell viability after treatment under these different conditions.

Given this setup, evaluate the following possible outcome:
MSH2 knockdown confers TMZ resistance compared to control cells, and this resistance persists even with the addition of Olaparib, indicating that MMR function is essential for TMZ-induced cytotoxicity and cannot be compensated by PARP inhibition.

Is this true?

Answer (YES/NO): NO